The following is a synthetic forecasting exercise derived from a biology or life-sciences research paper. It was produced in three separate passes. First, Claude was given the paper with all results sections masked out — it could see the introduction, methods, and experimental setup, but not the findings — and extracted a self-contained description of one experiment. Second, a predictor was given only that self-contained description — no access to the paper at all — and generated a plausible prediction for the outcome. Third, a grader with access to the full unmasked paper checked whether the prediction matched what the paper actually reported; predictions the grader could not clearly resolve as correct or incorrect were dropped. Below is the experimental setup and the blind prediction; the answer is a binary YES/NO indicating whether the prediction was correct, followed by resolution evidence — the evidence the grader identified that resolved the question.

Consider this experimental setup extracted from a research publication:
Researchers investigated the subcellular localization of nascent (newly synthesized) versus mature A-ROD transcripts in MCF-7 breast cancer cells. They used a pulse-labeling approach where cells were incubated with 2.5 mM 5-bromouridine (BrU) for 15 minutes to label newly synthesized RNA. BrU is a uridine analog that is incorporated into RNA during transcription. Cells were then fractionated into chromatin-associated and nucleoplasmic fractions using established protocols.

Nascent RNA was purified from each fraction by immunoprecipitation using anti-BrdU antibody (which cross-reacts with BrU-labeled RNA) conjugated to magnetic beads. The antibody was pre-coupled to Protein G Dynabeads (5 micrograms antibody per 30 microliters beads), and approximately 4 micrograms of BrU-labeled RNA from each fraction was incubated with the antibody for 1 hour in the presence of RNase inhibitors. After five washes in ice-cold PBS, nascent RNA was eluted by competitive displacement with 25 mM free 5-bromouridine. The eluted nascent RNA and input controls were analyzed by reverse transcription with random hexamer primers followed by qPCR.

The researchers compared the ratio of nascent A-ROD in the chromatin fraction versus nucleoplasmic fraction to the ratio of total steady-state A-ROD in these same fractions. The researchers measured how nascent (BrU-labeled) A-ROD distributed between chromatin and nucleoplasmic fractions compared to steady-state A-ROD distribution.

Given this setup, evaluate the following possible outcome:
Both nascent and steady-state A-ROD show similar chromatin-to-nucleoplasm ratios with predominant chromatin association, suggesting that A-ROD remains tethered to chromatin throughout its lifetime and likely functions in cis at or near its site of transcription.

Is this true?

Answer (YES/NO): NO